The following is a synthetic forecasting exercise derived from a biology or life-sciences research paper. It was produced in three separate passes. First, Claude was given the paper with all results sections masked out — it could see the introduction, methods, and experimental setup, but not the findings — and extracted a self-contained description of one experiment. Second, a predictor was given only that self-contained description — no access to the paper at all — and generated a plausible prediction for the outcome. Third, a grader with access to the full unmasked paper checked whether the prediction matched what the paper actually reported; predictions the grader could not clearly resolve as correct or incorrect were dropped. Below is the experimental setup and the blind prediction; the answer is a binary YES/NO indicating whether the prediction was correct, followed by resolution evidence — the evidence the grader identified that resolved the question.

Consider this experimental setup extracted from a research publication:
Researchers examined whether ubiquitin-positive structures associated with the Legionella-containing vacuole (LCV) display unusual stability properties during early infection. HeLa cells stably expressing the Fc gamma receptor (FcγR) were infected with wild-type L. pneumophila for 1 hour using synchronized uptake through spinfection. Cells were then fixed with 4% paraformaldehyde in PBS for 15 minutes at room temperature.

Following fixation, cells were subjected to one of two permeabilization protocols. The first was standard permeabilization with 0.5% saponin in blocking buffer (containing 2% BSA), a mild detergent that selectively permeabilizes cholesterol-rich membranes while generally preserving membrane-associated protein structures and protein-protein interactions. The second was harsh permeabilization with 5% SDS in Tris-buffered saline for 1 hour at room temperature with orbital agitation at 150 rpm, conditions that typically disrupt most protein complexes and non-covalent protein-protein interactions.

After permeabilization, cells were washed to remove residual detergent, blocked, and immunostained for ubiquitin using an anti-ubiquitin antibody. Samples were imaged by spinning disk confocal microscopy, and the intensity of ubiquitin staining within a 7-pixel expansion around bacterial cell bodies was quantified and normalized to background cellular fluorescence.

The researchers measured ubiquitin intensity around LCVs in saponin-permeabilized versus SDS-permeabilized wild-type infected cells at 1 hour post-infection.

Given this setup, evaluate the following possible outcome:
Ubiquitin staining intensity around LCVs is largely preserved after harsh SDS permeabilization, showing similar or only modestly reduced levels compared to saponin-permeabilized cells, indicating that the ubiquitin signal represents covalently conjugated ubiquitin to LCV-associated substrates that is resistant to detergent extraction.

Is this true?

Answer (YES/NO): YES